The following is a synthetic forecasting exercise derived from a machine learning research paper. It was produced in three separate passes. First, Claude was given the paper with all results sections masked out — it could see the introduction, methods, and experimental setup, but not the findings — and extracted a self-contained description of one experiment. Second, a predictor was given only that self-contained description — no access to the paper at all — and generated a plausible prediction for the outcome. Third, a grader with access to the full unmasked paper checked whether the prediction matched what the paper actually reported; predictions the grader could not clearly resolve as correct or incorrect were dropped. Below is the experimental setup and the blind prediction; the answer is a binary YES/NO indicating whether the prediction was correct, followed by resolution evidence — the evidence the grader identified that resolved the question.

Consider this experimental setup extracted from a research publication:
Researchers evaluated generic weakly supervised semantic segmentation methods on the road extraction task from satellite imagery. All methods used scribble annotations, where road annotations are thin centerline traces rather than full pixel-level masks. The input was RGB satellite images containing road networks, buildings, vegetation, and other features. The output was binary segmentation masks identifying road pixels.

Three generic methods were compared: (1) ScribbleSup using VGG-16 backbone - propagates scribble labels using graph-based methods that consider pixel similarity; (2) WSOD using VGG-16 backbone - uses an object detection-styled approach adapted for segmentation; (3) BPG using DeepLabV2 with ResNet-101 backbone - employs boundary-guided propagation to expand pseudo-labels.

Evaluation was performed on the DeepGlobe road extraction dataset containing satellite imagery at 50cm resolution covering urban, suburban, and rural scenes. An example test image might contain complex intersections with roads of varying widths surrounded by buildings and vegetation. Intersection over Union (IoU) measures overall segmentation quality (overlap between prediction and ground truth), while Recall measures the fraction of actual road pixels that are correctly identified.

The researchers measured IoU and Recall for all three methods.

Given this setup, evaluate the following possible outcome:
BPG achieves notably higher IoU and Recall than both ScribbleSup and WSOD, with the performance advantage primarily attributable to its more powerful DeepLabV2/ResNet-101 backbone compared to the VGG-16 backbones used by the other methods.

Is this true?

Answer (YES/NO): NO